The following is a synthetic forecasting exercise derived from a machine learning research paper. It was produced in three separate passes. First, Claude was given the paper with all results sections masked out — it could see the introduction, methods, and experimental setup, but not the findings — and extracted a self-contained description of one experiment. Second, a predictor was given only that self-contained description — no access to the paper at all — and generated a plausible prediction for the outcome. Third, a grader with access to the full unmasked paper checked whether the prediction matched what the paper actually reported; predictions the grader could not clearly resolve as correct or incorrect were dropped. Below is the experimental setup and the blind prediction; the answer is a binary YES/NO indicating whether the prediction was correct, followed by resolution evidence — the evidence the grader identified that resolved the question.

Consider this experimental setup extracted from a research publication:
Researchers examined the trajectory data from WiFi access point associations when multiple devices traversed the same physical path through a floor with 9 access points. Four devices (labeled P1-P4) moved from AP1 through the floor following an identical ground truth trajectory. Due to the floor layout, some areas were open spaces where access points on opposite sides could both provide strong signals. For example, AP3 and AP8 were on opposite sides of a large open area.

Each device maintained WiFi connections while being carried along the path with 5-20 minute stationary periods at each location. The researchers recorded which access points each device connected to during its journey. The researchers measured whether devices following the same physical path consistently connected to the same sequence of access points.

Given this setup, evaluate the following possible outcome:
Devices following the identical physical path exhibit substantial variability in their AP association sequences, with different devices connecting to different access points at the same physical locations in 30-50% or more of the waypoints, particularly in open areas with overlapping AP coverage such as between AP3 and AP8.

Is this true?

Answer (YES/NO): NO